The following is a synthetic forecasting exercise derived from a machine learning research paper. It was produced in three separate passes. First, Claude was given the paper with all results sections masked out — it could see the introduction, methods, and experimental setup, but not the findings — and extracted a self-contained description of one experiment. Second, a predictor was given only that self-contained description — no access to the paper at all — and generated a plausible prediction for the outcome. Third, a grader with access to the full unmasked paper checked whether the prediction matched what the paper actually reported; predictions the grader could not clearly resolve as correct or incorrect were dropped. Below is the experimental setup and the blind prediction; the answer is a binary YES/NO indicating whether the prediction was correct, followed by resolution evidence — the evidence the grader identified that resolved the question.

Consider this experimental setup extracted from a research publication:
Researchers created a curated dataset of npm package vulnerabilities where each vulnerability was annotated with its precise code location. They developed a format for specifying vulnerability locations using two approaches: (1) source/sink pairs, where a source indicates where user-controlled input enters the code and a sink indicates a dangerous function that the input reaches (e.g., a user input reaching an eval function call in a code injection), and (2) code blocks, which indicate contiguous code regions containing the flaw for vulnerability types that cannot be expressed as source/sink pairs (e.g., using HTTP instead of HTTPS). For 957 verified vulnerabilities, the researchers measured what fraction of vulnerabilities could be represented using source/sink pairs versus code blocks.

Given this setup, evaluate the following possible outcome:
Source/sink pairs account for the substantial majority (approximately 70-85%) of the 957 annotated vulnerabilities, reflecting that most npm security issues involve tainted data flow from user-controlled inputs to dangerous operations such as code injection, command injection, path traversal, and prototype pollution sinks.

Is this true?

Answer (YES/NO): YES